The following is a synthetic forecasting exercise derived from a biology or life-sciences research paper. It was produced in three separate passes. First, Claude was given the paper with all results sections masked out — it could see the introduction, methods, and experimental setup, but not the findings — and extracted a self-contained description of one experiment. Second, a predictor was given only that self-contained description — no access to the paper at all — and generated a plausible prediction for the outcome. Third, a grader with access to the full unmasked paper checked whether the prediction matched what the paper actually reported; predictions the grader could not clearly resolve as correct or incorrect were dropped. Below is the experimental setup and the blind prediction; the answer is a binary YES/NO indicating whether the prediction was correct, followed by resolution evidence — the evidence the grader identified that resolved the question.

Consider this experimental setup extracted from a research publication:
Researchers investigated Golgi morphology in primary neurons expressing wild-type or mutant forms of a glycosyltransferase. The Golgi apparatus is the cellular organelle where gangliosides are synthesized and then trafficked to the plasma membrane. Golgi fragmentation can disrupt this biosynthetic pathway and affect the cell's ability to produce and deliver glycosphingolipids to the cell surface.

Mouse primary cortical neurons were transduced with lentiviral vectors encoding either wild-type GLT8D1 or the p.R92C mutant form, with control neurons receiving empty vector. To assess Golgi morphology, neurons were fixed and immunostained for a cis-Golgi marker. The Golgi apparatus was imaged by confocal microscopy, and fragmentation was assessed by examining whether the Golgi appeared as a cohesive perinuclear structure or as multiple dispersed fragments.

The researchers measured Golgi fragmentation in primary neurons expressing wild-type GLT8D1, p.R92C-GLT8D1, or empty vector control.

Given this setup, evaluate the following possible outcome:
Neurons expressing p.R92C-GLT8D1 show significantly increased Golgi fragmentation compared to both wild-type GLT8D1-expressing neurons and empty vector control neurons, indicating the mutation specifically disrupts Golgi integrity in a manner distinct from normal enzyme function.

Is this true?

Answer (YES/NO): NO